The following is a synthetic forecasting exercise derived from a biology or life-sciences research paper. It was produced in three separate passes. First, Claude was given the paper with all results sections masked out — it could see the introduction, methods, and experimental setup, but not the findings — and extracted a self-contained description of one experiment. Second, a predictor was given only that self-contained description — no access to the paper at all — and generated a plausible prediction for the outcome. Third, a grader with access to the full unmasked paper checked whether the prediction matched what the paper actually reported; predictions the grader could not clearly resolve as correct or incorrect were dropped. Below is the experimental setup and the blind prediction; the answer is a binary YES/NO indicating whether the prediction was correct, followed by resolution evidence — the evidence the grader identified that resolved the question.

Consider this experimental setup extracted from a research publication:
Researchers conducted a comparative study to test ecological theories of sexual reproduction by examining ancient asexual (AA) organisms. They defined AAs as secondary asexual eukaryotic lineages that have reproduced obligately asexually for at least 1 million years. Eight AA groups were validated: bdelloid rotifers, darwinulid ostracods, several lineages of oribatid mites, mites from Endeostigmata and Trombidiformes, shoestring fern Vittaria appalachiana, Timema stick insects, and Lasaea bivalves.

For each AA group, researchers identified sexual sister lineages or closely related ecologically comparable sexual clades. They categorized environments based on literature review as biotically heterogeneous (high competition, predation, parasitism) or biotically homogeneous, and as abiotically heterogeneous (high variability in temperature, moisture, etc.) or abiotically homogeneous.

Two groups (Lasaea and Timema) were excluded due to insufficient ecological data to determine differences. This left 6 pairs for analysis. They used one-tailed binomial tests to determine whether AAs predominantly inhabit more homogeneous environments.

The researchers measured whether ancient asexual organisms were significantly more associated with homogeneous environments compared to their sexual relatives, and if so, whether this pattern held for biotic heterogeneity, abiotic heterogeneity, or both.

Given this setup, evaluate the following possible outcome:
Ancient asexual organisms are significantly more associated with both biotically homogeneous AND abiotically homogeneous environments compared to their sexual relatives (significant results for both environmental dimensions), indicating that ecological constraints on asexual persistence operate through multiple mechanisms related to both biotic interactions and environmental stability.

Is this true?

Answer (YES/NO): YES